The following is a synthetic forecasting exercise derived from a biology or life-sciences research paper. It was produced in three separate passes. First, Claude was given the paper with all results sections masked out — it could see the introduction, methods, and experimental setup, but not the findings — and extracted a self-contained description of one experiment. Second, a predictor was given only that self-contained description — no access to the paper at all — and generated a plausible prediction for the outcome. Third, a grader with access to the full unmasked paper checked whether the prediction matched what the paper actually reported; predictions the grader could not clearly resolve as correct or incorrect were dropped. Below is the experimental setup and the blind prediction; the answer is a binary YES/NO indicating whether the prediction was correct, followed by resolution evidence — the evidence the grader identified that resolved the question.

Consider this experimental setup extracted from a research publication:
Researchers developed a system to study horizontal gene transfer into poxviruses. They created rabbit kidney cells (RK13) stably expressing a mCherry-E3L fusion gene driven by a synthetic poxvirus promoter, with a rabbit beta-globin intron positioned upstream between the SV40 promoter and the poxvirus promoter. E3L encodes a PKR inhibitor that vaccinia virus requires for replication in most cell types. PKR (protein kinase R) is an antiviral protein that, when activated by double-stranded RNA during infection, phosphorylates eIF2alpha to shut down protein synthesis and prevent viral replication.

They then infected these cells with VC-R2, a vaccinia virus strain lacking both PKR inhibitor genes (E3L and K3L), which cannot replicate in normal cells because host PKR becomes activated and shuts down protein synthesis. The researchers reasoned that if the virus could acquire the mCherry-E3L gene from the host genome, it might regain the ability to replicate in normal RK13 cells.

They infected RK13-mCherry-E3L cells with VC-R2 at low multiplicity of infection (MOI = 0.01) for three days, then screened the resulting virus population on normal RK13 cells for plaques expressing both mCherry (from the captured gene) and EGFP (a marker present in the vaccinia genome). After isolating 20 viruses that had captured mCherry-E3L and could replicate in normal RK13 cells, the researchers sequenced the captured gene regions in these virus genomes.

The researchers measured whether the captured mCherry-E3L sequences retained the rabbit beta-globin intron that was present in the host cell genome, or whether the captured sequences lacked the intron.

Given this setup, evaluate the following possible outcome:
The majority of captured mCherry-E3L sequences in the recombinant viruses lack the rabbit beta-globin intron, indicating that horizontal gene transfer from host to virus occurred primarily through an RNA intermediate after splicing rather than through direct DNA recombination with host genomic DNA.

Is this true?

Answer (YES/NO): YES